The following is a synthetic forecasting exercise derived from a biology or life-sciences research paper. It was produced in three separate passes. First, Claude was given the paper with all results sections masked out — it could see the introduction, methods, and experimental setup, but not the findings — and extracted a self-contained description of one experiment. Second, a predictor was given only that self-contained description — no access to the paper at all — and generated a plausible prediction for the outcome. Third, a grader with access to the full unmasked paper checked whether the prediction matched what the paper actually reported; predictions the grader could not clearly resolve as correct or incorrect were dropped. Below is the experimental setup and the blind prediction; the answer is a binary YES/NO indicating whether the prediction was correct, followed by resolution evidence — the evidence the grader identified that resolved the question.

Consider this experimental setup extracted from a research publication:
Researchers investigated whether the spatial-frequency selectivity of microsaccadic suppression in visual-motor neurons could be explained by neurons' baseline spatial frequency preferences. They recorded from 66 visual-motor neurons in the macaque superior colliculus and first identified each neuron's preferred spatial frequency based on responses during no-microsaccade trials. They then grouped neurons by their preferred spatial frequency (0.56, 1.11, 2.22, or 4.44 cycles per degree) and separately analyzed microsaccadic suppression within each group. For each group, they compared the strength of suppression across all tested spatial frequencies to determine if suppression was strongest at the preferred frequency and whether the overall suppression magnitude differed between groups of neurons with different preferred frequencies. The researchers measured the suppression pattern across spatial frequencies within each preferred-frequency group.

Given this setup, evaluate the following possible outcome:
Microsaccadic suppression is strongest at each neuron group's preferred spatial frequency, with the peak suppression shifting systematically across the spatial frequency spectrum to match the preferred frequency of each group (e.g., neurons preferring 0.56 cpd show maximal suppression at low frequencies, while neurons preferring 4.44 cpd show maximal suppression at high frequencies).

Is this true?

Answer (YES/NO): NO